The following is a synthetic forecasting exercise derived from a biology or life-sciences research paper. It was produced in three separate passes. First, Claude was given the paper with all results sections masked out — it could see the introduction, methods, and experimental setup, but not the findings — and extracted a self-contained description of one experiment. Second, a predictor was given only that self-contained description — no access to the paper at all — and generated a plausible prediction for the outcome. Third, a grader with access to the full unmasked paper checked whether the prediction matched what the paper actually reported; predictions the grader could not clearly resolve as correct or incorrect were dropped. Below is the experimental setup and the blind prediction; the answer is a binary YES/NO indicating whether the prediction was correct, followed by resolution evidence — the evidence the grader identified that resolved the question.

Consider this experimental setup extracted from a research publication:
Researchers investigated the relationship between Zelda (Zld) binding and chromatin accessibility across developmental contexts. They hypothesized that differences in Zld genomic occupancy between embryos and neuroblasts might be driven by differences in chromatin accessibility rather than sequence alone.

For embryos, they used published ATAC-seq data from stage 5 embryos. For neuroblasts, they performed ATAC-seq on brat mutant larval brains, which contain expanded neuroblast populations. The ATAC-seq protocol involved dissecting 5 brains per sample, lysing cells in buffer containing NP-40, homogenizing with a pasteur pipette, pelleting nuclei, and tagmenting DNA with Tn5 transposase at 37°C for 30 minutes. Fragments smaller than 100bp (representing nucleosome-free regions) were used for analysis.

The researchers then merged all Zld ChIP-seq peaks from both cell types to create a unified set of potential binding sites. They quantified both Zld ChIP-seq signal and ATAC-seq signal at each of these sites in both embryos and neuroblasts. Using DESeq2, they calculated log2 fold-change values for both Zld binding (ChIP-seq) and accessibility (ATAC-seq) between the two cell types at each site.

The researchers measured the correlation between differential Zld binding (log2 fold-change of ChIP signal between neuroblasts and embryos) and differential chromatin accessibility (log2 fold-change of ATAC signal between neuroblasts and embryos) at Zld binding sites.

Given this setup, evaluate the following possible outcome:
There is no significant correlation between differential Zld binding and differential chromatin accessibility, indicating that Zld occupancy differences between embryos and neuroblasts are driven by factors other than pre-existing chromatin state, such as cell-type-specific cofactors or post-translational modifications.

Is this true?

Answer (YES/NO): NO